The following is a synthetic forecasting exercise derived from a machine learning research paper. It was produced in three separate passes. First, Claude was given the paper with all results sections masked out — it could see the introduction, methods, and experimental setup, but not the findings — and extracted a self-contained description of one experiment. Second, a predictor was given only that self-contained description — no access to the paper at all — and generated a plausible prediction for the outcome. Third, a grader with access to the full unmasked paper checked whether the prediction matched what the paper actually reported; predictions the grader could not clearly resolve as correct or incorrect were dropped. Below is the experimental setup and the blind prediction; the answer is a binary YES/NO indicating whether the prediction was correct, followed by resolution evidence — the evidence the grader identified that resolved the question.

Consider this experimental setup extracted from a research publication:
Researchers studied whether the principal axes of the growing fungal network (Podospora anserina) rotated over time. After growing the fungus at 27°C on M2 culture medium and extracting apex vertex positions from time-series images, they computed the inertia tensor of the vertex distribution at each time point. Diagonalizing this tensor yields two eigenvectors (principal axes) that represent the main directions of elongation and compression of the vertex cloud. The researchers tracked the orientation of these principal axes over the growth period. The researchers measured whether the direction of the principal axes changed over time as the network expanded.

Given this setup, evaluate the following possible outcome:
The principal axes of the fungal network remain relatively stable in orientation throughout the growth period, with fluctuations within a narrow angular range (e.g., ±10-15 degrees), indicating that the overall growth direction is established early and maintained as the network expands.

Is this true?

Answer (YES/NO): YES